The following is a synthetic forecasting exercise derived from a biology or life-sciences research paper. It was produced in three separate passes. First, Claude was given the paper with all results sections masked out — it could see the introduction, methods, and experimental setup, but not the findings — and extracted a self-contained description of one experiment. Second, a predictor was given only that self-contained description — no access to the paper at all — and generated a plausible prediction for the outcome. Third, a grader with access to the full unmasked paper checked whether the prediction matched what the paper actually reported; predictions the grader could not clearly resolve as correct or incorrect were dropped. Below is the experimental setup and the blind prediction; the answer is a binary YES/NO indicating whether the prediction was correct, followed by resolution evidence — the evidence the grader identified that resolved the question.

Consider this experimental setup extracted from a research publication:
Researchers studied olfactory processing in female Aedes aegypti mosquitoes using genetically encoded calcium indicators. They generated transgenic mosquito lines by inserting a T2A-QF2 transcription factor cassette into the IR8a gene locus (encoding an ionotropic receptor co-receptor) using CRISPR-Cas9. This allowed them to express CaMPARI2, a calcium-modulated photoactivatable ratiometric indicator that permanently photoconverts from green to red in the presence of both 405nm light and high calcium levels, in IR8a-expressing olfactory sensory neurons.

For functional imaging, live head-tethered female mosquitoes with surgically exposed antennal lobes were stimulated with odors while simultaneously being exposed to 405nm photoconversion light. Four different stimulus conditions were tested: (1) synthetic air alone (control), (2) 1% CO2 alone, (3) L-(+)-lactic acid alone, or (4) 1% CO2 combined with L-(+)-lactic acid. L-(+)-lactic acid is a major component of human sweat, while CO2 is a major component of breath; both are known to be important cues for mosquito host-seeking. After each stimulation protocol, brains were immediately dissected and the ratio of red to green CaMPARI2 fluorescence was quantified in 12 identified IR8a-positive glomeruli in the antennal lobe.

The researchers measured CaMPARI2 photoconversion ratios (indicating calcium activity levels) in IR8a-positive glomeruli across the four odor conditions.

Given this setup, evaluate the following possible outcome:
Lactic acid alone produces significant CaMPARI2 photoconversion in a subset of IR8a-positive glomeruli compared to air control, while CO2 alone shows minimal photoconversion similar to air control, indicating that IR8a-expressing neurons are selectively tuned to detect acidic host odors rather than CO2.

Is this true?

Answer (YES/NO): NO